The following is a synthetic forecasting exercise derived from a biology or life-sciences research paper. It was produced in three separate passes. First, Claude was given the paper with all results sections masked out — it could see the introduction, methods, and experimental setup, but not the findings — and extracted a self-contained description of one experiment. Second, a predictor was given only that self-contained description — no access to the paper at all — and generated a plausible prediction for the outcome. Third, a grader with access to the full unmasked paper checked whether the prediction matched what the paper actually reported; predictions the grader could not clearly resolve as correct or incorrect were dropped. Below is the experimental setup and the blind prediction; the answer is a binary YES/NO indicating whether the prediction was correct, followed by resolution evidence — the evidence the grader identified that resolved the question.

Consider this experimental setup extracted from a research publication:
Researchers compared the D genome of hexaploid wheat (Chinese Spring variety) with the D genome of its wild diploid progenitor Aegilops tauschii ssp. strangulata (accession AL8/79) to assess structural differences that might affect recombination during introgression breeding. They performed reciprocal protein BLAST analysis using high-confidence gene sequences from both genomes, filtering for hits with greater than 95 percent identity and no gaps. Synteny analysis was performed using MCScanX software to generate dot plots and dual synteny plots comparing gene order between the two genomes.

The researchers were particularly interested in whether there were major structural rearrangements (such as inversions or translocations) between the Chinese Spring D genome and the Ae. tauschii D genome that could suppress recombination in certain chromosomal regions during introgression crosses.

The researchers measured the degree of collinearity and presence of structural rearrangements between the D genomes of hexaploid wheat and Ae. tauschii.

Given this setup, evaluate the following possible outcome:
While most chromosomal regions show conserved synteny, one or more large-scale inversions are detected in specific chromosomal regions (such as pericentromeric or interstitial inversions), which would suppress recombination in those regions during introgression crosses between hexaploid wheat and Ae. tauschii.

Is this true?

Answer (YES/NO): NO